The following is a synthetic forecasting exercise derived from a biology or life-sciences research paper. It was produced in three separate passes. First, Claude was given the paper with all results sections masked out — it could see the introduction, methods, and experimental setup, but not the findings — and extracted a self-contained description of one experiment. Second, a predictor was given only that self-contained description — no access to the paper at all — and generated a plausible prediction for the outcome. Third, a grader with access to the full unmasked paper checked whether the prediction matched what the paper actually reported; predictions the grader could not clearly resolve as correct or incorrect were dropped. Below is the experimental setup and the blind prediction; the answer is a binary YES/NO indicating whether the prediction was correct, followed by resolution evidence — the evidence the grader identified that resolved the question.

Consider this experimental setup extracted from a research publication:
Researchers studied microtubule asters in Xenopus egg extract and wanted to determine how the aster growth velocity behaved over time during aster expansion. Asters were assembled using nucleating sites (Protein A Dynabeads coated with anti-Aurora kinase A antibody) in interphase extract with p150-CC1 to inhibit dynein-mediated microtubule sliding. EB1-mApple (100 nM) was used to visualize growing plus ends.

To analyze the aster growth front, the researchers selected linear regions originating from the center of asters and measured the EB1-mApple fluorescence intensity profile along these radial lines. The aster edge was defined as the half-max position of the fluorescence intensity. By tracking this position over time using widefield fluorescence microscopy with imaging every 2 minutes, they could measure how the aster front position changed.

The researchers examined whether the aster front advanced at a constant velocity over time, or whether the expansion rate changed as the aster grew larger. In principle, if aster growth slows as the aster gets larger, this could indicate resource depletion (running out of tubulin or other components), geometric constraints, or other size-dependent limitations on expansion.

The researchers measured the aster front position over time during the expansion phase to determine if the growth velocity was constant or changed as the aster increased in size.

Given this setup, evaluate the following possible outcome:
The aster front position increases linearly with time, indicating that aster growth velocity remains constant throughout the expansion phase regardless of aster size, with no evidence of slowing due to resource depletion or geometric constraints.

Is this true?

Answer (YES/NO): YES